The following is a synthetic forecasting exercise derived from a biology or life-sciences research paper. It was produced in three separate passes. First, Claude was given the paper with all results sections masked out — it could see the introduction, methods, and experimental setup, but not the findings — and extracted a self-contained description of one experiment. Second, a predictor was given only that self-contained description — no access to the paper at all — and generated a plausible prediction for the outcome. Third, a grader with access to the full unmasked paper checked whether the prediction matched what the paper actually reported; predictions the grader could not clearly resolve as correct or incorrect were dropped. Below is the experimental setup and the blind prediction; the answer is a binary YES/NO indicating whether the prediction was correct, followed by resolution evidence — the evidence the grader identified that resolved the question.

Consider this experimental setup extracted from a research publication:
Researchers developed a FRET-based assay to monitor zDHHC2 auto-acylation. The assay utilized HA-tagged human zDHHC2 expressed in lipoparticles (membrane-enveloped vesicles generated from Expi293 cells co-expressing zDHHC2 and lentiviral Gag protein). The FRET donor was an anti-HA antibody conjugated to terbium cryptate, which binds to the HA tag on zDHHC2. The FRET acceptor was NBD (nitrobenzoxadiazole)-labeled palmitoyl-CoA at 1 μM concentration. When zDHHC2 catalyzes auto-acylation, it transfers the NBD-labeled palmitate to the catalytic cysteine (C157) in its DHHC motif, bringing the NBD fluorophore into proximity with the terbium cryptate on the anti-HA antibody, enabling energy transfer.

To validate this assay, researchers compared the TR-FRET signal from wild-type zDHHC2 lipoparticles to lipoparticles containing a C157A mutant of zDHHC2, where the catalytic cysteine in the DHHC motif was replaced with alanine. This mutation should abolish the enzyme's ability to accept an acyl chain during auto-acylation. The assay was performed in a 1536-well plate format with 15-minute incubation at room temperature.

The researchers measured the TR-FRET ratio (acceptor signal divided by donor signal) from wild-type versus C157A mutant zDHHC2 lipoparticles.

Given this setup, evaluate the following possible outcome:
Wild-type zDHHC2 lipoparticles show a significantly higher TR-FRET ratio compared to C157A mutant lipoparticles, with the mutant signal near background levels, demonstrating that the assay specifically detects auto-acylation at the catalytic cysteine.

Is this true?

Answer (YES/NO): YES